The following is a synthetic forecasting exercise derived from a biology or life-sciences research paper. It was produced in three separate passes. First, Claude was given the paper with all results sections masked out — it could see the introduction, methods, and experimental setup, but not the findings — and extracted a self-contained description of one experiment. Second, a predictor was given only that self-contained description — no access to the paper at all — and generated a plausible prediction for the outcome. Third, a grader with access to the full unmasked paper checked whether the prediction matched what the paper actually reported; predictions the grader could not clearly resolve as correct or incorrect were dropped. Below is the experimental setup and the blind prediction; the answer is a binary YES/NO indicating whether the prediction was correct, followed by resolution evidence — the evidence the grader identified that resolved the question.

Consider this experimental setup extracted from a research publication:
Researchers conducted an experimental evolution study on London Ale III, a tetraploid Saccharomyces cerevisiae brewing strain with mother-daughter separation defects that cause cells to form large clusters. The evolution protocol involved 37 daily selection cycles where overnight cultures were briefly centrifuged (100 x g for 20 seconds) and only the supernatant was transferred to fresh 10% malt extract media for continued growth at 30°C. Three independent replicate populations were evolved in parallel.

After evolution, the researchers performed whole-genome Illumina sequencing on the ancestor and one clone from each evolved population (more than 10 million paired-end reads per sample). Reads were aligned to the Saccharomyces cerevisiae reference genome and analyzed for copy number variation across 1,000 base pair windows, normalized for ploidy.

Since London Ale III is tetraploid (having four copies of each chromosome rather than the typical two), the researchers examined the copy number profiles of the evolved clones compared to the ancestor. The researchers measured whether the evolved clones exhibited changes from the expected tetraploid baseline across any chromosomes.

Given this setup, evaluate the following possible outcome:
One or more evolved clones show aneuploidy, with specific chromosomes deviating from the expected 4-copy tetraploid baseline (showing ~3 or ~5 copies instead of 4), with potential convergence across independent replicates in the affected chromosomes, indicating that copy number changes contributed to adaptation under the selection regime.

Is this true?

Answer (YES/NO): YES